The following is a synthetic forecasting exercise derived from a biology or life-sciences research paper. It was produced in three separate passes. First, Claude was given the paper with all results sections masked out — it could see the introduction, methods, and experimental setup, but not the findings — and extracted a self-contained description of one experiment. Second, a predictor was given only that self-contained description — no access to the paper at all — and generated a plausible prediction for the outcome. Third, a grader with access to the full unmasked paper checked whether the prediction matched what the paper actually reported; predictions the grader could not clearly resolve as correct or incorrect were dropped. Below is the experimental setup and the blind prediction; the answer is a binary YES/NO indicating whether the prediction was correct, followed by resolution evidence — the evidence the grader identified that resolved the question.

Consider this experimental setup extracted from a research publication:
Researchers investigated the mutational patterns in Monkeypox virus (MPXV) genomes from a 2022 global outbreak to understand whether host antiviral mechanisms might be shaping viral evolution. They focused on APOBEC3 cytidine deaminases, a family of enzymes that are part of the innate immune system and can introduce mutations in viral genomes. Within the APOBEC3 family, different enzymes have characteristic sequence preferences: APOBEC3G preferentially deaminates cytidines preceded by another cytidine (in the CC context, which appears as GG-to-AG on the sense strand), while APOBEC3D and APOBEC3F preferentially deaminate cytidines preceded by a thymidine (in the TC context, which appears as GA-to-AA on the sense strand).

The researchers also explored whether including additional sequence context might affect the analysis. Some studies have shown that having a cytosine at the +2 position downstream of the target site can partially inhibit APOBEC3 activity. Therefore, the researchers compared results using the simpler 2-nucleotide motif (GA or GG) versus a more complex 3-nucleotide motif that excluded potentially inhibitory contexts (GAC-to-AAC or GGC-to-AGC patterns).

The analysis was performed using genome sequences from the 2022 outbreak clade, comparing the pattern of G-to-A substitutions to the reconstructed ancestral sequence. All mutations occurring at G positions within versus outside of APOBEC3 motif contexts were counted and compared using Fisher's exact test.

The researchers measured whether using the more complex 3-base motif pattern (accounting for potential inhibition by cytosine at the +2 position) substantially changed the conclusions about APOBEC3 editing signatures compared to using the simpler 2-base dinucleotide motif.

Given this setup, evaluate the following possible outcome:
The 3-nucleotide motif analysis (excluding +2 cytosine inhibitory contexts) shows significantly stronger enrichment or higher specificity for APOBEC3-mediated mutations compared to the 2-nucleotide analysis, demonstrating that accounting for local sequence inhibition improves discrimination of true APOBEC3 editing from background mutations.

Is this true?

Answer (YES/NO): NO